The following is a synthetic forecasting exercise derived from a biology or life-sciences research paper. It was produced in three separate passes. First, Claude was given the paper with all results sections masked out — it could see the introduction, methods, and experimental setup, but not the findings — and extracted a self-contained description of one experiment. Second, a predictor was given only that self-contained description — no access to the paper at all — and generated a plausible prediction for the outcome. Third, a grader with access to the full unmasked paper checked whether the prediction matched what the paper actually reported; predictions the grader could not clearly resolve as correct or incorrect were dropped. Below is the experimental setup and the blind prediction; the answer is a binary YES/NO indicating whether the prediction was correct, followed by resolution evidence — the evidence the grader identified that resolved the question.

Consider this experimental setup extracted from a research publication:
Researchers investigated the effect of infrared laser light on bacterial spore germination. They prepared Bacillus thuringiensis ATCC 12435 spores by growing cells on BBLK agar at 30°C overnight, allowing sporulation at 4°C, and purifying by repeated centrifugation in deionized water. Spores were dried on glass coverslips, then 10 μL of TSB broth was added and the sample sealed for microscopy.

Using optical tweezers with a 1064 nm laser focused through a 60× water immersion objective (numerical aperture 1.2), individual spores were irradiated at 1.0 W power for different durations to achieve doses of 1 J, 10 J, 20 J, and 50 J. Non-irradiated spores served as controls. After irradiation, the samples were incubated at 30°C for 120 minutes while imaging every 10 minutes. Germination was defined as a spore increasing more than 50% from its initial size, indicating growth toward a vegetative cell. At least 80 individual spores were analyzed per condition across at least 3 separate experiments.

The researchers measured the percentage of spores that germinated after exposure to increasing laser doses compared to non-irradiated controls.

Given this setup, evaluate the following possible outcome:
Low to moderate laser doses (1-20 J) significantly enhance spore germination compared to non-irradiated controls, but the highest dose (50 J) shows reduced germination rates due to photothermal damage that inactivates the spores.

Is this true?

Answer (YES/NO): NO